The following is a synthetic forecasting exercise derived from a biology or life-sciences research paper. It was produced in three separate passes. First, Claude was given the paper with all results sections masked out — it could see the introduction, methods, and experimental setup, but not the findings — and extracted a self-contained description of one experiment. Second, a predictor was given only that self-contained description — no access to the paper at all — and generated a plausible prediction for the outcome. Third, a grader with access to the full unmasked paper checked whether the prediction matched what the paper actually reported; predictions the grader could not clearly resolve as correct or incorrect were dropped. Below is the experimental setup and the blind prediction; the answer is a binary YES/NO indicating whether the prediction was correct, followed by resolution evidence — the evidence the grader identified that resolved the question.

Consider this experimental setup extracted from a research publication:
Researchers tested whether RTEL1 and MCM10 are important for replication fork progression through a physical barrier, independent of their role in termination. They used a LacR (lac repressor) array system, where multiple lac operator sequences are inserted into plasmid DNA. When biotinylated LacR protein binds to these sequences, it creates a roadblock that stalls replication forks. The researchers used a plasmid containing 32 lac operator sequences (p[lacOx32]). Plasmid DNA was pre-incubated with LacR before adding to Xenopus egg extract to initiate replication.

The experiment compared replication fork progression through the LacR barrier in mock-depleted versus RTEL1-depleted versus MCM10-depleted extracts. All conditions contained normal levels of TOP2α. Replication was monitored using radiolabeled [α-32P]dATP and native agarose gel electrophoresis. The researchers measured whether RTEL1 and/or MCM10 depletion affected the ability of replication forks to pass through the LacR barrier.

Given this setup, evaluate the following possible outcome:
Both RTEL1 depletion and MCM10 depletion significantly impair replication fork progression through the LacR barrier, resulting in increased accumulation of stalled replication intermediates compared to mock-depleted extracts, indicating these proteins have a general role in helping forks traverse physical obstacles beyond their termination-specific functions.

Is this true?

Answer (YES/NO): YES